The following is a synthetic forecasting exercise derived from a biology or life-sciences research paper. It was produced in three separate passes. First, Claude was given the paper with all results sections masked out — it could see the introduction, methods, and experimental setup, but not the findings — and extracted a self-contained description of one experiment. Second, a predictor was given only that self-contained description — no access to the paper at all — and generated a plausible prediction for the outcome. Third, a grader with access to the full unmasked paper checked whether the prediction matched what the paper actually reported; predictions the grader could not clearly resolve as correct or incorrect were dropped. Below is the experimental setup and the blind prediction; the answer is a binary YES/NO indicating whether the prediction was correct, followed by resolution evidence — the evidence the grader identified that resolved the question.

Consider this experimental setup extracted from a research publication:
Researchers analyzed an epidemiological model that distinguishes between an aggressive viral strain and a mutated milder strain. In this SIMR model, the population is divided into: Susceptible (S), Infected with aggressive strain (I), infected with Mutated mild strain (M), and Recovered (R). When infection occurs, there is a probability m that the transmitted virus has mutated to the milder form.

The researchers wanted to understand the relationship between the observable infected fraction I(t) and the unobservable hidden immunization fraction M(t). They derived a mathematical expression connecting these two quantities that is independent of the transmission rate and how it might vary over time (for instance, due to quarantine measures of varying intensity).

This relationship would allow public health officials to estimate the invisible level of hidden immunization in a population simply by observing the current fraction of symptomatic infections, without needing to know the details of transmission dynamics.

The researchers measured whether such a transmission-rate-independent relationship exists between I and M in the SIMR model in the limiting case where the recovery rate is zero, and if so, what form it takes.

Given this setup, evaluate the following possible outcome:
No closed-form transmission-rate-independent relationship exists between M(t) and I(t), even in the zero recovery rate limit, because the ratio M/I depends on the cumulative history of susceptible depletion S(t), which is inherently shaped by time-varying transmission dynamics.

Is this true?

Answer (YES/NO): NO